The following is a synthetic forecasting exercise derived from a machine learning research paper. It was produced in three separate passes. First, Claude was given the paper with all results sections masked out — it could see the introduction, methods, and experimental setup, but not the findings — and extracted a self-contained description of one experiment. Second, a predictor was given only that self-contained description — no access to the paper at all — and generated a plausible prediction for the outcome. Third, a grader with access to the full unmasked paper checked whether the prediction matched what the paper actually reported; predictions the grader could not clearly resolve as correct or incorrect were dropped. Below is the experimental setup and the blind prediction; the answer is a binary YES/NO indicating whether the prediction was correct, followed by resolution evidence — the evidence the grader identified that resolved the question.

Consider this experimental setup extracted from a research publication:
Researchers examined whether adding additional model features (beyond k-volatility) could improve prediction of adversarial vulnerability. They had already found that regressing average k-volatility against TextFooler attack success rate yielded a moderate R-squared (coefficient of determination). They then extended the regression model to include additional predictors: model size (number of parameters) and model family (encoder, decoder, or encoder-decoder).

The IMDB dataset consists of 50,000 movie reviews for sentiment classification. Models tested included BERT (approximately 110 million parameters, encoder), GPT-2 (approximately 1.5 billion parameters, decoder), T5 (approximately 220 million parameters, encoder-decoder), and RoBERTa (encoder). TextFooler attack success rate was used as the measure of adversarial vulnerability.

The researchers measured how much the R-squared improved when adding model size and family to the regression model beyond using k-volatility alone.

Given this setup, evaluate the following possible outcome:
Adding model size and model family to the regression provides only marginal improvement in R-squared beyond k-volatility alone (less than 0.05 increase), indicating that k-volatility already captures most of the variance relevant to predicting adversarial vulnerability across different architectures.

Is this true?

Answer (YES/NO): NO